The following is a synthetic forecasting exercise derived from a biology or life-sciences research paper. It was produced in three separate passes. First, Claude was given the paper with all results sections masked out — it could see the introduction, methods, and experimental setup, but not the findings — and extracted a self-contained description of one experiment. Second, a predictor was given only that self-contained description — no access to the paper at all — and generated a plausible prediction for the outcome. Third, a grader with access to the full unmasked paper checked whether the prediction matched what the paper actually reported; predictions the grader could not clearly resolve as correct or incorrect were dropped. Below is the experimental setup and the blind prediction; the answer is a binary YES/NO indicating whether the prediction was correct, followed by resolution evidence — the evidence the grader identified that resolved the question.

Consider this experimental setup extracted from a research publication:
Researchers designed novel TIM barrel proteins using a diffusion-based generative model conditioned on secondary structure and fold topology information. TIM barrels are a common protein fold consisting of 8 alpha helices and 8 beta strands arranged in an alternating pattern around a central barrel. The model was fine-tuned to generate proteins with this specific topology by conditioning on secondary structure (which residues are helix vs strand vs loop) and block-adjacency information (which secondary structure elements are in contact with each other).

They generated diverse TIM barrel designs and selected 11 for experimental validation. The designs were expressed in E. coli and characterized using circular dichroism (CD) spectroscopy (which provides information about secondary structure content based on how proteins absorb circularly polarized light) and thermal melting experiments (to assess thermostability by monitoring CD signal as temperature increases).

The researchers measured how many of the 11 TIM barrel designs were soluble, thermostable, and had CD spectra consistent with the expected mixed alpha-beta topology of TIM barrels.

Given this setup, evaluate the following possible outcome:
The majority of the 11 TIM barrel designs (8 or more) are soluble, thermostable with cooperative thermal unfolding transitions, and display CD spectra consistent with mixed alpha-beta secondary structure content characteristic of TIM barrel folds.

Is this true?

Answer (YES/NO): YES